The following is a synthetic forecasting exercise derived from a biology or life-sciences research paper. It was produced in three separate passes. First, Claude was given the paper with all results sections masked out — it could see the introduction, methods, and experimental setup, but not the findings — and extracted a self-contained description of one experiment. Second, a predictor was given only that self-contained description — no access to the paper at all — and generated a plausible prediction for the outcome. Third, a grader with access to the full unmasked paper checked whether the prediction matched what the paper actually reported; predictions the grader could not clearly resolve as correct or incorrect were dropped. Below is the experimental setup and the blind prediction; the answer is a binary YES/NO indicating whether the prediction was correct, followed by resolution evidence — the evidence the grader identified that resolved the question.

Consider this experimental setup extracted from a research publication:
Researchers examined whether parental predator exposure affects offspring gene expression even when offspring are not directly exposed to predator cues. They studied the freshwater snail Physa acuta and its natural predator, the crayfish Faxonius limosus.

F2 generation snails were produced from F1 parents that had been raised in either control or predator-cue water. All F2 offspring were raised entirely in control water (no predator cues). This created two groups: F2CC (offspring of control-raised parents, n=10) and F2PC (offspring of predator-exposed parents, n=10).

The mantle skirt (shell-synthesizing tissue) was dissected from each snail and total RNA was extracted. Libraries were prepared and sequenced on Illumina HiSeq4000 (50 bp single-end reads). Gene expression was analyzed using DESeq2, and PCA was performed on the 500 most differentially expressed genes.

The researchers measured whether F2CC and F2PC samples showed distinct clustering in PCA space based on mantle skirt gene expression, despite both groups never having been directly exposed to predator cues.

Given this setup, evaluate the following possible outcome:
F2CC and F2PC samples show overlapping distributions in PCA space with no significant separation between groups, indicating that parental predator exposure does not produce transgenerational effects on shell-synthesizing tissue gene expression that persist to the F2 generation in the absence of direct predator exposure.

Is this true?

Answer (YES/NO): NO